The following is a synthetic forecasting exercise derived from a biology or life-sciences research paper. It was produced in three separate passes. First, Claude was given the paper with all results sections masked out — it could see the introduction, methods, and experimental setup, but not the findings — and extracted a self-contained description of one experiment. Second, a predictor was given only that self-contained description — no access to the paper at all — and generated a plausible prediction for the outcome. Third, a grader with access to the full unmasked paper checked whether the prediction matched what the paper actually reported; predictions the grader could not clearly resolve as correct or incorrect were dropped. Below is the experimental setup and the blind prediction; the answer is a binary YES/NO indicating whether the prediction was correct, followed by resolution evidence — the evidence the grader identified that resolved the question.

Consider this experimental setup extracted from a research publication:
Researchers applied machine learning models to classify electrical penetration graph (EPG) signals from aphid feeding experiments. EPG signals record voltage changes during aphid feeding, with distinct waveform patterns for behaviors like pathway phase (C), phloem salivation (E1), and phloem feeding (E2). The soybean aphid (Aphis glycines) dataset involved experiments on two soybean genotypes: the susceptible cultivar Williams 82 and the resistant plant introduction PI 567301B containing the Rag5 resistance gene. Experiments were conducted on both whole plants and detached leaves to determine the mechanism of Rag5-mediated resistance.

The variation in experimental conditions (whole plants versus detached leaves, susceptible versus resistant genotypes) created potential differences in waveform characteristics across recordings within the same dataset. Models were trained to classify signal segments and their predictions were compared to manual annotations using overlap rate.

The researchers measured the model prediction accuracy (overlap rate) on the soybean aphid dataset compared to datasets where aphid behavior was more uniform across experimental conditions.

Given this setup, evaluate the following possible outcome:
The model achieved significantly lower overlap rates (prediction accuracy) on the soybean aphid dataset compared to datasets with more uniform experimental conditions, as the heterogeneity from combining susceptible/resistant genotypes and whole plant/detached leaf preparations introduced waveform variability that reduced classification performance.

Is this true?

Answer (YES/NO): YES